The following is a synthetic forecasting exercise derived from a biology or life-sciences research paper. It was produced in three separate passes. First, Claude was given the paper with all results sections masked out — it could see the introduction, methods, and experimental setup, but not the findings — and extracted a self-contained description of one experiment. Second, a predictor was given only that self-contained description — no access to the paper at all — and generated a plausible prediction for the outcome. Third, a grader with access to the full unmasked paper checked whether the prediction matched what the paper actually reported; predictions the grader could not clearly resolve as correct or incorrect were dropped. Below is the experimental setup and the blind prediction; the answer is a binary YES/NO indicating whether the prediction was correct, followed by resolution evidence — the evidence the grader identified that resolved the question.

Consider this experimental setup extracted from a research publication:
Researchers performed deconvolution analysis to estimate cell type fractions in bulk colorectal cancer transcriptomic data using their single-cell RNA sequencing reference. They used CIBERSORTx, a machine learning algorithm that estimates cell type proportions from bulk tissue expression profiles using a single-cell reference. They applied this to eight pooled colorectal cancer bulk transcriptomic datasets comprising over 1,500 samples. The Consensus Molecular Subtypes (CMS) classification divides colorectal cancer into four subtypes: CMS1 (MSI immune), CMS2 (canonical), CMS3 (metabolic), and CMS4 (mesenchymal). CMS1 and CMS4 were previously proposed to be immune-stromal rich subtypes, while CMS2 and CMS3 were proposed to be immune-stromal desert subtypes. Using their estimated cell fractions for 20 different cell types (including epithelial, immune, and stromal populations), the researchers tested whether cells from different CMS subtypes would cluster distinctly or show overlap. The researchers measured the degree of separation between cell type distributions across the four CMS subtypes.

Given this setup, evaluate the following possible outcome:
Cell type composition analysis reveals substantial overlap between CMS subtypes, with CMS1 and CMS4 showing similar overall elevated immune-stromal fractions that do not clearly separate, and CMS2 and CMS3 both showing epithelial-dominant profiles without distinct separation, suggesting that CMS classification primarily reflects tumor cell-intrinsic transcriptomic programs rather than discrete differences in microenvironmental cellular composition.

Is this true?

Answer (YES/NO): NO